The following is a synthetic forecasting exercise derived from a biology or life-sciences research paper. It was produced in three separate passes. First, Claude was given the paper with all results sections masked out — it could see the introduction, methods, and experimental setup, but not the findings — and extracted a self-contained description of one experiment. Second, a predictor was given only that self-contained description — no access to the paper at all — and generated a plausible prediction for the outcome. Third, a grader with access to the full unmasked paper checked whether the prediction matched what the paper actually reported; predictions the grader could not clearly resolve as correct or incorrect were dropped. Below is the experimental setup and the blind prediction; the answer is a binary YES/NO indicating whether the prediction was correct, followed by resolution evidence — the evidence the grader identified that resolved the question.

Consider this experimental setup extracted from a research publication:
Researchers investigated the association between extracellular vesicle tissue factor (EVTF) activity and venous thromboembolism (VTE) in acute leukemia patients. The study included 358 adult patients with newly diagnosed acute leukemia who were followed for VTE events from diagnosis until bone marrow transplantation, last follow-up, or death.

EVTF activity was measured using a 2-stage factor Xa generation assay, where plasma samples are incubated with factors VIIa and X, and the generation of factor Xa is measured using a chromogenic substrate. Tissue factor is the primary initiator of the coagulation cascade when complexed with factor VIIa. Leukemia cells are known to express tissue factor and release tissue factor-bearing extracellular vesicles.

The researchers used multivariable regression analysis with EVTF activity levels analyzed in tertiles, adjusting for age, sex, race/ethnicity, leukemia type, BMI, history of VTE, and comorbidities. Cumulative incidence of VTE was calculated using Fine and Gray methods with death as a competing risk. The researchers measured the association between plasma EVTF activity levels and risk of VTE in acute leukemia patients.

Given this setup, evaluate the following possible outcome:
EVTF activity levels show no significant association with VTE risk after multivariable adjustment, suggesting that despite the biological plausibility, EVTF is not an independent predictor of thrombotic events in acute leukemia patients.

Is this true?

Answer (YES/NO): YES